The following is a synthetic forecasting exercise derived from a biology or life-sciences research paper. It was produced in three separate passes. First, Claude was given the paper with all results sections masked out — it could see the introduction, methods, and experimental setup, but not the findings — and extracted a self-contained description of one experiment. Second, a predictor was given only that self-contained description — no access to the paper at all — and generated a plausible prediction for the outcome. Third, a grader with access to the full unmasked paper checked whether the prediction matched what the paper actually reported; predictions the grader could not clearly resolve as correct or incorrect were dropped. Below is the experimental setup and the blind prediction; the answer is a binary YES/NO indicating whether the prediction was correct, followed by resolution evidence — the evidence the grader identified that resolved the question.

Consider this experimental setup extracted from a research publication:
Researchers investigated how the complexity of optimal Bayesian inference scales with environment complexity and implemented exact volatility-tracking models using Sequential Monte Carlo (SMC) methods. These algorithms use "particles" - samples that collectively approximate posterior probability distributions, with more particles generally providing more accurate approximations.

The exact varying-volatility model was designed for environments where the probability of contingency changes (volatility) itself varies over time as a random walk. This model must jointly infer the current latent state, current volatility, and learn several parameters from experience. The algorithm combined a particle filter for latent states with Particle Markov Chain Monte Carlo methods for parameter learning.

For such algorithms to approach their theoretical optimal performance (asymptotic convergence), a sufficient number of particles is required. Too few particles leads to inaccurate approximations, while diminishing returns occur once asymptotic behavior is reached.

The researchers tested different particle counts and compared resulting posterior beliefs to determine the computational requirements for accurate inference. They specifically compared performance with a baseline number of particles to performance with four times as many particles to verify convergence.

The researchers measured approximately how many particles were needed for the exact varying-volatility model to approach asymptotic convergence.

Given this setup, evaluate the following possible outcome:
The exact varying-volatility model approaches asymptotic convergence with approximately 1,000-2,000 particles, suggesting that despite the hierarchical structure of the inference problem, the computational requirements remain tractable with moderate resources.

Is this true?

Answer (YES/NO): NO